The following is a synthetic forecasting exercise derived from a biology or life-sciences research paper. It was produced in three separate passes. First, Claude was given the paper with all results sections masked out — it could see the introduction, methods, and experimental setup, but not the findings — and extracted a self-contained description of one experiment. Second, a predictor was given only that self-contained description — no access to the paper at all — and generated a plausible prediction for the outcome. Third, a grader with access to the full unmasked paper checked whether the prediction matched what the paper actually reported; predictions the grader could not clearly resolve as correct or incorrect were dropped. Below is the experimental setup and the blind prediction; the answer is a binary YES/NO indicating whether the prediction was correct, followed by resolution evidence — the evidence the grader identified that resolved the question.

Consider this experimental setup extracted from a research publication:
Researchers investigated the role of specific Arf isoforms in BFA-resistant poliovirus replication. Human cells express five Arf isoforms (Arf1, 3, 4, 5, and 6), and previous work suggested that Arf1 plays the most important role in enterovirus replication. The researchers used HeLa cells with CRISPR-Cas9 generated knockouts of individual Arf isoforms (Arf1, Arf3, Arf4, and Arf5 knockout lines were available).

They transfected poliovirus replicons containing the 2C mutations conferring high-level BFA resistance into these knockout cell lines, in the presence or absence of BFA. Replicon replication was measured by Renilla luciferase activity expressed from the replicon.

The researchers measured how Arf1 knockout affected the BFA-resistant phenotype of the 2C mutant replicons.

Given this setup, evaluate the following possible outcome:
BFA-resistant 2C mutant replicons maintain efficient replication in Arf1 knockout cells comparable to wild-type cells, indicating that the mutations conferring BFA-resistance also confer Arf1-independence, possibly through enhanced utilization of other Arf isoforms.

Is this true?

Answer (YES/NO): NO